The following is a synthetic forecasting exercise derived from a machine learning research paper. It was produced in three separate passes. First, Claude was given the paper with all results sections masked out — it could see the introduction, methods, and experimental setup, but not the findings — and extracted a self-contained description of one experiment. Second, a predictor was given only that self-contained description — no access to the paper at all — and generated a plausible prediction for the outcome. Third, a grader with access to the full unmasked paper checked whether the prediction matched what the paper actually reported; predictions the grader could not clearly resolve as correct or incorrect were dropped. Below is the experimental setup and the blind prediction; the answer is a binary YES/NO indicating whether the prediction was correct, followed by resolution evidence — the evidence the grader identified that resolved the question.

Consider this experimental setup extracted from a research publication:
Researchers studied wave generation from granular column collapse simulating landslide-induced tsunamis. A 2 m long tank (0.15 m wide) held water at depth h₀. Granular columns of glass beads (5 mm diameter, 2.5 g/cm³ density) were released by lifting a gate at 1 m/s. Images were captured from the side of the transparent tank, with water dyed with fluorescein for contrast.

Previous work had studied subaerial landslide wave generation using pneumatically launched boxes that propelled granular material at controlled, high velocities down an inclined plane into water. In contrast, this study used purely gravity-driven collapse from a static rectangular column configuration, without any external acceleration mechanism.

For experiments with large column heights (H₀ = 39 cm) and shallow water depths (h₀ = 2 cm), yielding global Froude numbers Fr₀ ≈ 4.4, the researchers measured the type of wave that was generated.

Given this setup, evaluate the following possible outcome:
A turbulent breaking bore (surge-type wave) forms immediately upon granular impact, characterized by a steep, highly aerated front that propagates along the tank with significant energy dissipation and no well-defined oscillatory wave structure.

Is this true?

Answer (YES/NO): YES